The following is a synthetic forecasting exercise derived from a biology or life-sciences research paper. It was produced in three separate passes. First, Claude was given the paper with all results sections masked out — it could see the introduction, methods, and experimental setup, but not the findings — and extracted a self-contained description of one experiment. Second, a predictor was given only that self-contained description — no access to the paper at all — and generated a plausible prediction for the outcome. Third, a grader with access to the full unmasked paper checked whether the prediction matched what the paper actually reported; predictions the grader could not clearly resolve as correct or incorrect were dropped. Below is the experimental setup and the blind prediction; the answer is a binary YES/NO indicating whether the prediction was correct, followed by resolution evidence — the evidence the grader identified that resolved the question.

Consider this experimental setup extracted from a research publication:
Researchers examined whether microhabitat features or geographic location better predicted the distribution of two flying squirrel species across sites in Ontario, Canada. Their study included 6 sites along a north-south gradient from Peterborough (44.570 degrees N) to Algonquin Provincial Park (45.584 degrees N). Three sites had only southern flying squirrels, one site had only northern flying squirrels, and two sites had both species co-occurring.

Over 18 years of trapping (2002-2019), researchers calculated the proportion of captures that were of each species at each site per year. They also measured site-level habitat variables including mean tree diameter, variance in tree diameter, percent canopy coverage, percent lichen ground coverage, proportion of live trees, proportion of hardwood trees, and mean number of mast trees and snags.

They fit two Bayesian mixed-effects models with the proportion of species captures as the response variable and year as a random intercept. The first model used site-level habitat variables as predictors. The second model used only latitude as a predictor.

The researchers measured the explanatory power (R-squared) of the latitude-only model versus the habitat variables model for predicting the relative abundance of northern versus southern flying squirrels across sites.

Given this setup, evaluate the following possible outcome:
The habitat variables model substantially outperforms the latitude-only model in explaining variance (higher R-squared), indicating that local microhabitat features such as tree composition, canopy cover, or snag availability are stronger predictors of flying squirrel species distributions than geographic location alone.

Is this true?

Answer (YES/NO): NO